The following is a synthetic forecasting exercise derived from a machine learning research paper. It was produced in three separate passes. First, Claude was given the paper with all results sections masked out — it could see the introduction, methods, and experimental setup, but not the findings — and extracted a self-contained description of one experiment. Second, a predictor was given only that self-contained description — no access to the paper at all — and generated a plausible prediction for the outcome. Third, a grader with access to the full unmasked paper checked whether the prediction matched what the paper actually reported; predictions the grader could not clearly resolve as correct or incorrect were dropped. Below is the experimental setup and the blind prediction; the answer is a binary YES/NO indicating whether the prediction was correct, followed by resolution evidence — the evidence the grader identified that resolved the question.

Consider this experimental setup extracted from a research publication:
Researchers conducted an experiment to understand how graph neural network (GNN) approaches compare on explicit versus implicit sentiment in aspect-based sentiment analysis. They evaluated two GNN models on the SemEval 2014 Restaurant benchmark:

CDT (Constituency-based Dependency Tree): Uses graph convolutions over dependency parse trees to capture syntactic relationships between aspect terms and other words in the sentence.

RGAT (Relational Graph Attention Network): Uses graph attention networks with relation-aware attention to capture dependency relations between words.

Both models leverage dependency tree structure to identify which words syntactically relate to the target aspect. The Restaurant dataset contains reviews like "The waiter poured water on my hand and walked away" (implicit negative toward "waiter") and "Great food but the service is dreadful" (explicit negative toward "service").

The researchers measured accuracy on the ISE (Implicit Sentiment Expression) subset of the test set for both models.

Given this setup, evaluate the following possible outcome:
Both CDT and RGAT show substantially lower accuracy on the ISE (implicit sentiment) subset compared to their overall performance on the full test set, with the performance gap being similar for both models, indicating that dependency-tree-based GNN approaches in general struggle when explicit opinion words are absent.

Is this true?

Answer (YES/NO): NO